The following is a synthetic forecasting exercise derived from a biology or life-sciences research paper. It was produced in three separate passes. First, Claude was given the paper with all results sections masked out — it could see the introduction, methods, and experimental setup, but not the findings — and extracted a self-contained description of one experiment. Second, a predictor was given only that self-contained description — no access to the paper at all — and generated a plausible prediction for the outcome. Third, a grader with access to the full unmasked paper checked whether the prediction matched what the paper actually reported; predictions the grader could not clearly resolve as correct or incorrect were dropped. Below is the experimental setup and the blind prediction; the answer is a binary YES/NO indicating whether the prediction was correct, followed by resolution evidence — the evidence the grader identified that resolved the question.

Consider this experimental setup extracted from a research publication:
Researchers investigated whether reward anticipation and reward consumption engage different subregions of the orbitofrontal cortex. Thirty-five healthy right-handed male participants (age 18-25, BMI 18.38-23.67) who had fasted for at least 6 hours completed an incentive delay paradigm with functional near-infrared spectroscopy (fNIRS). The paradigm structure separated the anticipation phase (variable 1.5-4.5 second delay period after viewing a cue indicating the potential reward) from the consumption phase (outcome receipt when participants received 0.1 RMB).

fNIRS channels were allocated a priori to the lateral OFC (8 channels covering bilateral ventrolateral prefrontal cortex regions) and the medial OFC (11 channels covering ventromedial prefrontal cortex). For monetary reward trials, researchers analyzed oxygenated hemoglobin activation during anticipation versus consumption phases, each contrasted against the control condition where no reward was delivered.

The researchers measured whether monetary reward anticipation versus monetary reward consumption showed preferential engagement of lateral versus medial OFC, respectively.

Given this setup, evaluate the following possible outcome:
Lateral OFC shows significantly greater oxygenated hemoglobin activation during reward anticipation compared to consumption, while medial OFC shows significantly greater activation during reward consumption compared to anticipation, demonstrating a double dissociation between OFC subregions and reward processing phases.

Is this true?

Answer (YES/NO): NO